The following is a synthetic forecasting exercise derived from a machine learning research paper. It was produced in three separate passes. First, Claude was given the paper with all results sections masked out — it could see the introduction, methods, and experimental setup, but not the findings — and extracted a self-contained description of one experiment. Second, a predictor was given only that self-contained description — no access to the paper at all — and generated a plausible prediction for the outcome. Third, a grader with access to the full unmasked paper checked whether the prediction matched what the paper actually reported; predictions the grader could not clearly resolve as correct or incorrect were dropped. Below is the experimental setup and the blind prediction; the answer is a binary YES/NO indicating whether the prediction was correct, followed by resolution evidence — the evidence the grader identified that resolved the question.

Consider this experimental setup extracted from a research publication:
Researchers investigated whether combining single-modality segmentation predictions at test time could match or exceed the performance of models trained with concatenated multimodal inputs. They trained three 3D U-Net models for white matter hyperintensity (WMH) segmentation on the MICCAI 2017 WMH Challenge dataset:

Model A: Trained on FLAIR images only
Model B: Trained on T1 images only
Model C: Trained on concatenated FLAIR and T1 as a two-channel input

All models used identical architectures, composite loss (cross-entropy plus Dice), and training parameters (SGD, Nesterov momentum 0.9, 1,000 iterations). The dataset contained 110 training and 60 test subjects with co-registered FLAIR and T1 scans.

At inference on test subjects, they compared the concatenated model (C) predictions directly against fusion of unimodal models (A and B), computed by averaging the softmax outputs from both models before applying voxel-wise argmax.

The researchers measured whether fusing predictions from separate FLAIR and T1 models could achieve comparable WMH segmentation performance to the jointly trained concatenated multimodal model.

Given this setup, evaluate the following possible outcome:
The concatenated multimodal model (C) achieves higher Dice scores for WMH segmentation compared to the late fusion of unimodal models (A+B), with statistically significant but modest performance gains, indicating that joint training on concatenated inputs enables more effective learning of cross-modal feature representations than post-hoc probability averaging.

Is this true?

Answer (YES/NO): NO